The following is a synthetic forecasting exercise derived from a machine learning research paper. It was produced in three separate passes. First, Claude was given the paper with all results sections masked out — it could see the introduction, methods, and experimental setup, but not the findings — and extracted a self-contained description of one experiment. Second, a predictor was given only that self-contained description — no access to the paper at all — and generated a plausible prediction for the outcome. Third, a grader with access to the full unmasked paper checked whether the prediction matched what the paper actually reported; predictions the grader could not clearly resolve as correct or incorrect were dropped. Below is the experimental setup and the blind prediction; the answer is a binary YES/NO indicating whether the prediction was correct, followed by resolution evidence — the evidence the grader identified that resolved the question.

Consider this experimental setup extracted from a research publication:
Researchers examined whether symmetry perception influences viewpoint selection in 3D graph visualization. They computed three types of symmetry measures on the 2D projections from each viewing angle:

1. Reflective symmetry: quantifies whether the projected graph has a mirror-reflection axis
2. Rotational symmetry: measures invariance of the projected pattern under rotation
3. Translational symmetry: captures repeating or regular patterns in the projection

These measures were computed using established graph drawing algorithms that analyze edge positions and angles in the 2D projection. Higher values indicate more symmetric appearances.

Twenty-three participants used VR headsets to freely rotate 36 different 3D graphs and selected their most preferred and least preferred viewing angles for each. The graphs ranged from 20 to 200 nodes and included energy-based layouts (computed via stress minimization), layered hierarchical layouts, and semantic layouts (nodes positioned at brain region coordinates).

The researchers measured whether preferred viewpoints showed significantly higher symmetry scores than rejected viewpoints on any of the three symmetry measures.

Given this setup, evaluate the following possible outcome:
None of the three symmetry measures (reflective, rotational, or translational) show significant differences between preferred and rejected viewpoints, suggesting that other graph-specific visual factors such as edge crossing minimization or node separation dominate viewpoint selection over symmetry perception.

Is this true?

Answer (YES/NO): YES